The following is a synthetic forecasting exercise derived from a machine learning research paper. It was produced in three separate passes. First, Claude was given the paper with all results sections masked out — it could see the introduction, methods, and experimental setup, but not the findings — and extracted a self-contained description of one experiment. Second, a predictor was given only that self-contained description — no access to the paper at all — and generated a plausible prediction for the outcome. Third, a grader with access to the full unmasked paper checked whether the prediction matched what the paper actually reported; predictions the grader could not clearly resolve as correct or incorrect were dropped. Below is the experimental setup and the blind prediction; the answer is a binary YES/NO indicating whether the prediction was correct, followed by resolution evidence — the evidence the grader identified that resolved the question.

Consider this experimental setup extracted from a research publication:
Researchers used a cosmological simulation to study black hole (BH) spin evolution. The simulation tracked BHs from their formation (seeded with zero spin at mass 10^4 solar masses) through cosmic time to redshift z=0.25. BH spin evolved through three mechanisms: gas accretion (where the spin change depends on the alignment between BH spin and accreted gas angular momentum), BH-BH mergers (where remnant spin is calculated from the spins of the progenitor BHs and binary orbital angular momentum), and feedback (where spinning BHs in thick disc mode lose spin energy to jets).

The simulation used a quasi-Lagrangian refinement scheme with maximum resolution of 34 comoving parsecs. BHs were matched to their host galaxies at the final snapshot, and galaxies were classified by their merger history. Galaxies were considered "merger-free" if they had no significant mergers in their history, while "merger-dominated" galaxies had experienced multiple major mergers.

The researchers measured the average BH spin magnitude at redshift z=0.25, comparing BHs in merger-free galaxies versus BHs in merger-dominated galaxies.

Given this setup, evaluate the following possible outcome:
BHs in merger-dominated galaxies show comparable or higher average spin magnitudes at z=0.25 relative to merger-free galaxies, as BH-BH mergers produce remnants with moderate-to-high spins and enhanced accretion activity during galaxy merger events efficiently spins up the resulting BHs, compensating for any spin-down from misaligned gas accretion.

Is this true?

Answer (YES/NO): NO